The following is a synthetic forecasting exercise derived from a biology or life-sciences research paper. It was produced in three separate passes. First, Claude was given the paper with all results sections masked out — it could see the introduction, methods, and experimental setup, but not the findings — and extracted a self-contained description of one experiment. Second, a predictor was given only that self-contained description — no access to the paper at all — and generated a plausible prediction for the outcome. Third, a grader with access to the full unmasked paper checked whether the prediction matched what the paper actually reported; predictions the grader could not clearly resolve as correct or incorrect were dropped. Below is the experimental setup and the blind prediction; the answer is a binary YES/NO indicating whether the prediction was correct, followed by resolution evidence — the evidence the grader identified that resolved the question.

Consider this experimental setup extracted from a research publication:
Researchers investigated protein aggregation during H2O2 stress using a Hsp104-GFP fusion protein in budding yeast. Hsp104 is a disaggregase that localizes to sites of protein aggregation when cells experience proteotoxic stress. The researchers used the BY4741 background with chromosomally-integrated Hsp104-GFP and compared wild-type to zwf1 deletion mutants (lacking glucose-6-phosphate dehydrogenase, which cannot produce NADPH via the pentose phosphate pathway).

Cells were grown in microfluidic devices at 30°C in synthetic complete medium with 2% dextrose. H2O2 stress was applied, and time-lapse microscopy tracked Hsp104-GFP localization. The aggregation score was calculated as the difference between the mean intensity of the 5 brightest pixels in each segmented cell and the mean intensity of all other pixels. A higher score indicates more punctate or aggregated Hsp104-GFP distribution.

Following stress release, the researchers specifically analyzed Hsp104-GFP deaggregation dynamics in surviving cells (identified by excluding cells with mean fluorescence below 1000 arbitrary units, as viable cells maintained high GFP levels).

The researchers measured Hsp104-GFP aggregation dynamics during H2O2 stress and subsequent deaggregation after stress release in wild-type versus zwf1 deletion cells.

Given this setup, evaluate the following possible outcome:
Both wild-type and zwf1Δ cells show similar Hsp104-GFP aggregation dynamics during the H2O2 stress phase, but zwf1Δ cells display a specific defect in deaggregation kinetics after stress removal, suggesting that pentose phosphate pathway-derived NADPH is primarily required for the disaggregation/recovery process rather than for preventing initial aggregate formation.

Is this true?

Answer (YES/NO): NO